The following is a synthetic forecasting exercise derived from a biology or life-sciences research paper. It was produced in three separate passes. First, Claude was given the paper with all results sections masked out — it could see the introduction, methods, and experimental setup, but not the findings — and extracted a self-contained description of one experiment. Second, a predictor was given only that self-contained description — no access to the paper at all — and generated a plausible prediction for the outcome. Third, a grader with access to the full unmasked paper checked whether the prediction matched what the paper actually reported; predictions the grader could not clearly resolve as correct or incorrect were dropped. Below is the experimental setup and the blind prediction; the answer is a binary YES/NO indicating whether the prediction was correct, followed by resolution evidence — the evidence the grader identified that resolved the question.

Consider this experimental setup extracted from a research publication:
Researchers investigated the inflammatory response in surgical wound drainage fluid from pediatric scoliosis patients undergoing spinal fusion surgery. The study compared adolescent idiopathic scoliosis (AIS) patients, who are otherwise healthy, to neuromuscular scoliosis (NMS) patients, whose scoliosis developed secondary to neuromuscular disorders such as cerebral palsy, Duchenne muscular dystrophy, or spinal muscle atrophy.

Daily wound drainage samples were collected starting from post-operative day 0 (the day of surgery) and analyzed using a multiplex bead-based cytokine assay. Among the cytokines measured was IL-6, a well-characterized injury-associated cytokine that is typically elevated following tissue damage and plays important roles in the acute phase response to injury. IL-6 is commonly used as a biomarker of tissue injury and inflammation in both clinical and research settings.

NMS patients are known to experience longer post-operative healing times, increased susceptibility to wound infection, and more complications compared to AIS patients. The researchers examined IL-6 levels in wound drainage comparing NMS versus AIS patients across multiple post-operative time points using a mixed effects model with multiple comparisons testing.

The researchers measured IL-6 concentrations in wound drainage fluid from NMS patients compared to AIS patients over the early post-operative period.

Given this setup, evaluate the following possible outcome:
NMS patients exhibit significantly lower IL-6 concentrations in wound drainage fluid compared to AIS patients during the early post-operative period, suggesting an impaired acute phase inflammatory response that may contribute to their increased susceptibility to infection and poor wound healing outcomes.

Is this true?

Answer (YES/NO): NO